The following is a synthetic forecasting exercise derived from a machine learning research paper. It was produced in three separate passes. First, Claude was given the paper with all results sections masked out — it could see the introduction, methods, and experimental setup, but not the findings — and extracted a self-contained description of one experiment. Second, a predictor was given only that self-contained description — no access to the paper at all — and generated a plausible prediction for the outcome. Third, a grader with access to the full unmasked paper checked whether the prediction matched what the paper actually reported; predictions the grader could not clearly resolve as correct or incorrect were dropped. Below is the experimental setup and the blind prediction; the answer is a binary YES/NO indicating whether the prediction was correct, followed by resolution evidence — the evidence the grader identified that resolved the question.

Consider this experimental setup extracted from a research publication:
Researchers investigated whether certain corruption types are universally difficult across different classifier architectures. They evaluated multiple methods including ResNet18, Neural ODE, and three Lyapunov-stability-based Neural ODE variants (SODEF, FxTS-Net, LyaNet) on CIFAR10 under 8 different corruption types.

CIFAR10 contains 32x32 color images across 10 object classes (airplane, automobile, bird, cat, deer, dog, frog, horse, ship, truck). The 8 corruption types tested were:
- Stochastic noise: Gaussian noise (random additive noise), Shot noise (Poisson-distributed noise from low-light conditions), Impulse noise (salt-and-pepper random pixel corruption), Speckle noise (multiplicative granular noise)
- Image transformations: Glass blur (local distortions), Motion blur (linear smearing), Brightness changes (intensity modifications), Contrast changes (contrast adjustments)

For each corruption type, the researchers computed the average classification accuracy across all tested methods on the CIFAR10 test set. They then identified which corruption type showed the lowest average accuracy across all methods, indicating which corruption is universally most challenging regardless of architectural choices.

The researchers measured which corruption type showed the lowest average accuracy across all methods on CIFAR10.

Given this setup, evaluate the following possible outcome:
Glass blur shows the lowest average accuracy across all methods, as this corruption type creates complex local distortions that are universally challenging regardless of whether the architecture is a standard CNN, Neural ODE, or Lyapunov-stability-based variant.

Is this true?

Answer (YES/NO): NO